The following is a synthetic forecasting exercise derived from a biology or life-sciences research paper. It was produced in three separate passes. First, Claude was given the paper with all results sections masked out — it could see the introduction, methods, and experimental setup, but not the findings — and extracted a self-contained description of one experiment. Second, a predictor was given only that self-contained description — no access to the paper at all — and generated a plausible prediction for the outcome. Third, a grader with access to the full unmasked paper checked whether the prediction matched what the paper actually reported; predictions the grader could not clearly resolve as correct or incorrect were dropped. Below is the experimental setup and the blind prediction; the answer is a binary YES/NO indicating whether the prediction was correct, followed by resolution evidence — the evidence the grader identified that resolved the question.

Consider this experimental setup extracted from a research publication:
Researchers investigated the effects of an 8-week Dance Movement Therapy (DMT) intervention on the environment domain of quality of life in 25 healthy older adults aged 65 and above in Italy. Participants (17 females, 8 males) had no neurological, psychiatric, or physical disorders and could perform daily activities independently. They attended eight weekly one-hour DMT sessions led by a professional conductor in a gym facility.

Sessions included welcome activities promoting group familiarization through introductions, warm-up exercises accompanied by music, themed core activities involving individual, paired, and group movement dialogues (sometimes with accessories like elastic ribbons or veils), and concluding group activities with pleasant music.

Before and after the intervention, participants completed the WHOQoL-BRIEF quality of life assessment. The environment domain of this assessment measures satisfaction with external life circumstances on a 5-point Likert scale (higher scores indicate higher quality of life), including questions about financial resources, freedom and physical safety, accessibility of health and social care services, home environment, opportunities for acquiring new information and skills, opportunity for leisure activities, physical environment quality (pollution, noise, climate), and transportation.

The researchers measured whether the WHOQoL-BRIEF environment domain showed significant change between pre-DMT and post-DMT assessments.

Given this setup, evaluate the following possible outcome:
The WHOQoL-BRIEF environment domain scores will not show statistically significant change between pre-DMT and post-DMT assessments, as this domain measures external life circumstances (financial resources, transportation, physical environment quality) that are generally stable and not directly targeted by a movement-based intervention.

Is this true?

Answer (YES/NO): YES